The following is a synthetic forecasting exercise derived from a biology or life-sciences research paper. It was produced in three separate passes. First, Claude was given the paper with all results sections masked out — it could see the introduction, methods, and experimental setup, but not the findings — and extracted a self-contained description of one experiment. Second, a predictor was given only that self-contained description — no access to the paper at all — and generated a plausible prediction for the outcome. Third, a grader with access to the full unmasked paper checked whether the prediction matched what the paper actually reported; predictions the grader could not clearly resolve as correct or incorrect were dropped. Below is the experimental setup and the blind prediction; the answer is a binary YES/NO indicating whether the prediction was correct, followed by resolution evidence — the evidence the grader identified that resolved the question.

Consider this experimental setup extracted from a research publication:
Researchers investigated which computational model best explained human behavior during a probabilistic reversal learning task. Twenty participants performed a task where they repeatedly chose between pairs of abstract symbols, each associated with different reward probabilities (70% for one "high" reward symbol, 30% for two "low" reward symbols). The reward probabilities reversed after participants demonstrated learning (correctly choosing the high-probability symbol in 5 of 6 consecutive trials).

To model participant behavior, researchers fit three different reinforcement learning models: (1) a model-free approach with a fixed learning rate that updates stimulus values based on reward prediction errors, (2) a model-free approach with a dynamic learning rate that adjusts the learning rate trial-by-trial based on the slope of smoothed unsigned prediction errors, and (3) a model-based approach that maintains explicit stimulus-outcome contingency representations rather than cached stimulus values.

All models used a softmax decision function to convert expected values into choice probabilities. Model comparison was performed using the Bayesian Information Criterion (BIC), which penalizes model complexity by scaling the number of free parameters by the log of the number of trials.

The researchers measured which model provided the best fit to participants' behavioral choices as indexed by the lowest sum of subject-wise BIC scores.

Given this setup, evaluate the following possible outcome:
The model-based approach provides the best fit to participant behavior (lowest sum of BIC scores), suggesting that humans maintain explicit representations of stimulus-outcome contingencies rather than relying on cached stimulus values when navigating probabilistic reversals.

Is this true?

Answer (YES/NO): NO